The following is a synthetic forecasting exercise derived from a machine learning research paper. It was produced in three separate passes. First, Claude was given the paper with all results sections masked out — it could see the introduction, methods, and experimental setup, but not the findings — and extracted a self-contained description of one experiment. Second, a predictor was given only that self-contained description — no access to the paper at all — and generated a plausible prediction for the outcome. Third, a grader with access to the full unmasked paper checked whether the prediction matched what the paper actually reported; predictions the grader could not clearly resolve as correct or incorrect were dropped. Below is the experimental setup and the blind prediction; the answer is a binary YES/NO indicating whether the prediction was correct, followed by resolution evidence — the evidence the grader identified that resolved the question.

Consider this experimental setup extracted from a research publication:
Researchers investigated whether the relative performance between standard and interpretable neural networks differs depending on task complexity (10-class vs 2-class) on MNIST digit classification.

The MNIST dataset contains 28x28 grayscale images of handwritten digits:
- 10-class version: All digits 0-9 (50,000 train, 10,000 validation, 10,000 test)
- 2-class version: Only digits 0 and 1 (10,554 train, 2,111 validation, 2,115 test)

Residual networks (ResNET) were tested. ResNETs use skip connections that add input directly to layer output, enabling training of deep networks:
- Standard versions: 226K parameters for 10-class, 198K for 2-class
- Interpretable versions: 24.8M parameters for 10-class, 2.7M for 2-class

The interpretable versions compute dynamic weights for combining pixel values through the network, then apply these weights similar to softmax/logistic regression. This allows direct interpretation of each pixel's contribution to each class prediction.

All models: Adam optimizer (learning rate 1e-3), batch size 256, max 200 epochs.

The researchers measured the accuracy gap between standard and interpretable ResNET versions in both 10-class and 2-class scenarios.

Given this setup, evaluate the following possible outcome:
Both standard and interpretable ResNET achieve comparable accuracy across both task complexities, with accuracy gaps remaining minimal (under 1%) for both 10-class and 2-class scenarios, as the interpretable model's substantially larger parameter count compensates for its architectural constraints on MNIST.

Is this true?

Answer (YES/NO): YES